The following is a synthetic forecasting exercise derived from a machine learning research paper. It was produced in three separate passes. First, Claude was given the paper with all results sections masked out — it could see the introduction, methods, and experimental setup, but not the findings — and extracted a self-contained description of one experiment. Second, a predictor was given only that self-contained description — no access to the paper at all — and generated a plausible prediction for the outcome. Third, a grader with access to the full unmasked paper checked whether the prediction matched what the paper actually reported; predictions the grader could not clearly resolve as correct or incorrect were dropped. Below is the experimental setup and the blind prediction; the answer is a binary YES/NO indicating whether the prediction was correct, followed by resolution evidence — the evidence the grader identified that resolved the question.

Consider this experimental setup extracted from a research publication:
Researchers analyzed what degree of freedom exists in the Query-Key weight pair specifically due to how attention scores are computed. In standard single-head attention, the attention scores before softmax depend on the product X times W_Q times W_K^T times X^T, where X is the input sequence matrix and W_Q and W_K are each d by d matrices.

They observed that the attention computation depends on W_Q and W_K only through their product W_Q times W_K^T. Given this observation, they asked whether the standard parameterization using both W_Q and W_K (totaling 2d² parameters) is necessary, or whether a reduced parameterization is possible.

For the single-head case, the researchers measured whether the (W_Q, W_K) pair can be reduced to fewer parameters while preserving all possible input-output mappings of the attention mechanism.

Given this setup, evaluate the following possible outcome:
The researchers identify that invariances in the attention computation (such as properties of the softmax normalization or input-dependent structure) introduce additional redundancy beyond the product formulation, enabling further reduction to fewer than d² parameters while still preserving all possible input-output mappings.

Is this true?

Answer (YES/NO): NO